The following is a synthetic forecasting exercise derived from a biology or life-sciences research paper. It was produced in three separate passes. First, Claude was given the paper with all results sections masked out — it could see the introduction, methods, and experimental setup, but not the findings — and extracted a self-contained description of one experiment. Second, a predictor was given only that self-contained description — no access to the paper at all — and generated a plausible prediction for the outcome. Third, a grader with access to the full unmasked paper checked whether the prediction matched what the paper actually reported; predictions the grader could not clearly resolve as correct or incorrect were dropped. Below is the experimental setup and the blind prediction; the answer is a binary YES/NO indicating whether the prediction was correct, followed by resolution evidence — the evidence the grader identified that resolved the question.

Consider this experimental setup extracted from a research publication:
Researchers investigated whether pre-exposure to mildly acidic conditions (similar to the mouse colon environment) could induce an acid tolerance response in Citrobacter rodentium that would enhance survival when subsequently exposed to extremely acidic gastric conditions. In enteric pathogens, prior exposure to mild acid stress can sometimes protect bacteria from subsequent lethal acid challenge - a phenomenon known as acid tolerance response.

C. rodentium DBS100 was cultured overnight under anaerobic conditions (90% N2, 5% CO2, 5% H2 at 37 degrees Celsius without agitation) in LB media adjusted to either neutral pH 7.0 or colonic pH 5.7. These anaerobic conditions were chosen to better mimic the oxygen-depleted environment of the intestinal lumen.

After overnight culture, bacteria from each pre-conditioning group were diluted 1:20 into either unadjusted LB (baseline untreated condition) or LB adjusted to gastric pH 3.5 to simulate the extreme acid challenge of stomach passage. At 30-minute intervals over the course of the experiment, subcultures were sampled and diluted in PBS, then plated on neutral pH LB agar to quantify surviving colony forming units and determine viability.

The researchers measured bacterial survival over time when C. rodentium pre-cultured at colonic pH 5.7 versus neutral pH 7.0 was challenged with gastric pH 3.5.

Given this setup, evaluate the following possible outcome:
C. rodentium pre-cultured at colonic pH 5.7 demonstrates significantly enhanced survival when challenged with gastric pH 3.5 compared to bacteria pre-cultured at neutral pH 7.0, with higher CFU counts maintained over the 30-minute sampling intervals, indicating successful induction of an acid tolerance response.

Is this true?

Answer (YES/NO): YES